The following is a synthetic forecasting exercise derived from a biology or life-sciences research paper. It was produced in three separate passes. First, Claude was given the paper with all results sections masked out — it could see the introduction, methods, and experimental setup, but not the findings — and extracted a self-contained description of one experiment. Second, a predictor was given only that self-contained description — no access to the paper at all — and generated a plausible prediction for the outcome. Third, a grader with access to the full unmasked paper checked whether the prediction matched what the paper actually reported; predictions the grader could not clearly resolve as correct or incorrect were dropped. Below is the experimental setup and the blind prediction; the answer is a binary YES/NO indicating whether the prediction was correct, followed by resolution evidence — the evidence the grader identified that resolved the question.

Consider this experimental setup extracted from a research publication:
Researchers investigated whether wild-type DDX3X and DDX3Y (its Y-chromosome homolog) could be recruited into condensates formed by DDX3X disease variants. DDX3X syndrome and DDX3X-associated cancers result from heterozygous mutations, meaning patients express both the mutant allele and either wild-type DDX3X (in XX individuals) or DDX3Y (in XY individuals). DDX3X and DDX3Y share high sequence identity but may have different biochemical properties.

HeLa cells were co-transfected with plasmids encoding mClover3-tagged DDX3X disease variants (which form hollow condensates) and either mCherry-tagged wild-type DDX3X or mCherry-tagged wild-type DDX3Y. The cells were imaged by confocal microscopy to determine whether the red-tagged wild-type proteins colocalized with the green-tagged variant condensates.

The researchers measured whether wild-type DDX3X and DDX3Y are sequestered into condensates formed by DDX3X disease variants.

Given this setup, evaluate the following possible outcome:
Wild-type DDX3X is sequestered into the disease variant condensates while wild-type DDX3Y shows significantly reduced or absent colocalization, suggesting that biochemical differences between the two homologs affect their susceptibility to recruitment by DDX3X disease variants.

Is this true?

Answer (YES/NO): NO